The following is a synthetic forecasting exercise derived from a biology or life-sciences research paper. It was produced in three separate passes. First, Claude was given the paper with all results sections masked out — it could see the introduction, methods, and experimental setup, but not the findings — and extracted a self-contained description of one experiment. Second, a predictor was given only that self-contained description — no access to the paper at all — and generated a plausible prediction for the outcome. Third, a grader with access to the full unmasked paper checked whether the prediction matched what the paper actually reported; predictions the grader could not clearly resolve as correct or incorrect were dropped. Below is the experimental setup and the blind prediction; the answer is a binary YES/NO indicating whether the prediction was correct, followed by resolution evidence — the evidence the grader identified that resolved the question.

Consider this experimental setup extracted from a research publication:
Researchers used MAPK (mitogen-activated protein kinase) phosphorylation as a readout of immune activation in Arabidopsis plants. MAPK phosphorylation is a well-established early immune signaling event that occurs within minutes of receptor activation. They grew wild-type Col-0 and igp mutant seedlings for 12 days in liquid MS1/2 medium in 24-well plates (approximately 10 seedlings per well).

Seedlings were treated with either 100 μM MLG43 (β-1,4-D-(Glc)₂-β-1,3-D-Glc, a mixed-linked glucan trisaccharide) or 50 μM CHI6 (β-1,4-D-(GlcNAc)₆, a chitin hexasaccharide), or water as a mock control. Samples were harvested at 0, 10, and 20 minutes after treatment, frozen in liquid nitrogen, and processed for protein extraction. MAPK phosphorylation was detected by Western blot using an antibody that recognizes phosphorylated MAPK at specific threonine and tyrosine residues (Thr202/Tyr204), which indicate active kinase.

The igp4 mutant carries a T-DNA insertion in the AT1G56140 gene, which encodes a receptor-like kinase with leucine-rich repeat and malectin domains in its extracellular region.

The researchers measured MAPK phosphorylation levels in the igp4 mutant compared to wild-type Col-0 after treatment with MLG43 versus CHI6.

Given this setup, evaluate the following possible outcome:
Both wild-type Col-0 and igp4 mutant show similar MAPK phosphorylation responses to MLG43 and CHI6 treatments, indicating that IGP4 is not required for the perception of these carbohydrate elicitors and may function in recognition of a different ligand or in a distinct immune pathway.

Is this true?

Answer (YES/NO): NO